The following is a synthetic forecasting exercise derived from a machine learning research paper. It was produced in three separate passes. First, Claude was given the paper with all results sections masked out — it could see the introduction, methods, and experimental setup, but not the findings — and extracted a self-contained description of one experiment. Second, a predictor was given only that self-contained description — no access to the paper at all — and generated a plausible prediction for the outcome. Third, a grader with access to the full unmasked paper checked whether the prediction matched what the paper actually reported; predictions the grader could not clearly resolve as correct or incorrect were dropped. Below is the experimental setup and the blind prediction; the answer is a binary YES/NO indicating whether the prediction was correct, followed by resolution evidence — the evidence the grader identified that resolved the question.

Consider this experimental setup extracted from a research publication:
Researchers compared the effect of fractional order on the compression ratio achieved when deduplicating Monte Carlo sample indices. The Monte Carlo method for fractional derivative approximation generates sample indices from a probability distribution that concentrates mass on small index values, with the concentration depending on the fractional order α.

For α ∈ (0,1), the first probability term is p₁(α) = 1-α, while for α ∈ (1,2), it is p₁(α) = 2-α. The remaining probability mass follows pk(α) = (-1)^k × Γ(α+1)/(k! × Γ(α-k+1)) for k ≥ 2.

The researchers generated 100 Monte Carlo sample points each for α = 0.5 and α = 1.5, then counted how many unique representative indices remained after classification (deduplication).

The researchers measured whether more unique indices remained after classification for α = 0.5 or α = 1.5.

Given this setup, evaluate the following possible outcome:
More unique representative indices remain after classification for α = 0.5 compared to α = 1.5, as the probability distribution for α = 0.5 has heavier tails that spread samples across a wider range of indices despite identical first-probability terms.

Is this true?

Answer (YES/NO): NO